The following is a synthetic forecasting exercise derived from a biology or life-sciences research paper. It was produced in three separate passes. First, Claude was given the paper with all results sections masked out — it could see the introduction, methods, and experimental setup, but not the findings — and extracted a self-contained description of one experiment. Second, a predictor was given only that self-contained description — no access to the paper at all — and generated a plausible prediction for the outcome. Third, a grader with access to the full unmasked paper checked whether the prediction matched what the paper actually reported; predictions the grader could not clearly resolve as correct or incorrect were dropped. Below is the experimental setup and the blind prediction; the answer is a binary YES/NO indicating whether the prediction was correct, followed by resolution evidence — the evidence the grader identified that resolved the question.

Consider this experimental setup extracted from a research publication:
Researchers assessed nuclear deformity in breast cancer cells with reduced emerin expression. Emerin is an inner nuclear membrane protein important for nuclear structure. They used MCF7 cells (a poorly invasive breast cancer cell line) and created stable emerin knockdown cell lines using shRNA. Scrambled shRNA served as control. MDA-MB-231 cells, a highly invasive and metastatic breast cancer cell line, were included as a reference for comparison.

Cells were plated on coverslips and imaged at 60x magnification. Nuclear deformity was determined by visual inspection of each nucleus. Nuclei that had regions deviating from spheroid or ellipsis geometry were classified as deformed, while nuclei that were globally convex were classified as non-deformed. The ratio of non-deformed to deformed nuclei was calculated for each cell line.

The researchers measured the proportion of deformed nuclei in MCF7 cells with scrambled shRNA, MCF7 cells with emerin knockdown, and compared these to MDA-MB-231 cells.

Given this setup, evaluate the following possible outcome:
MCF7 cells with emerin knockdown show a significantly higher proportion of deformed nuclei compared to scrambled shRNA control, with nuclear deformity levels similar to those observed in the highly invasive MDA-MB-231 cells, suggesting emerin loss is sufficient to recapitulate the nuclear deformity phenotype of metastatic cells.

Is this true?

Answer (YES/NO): NO